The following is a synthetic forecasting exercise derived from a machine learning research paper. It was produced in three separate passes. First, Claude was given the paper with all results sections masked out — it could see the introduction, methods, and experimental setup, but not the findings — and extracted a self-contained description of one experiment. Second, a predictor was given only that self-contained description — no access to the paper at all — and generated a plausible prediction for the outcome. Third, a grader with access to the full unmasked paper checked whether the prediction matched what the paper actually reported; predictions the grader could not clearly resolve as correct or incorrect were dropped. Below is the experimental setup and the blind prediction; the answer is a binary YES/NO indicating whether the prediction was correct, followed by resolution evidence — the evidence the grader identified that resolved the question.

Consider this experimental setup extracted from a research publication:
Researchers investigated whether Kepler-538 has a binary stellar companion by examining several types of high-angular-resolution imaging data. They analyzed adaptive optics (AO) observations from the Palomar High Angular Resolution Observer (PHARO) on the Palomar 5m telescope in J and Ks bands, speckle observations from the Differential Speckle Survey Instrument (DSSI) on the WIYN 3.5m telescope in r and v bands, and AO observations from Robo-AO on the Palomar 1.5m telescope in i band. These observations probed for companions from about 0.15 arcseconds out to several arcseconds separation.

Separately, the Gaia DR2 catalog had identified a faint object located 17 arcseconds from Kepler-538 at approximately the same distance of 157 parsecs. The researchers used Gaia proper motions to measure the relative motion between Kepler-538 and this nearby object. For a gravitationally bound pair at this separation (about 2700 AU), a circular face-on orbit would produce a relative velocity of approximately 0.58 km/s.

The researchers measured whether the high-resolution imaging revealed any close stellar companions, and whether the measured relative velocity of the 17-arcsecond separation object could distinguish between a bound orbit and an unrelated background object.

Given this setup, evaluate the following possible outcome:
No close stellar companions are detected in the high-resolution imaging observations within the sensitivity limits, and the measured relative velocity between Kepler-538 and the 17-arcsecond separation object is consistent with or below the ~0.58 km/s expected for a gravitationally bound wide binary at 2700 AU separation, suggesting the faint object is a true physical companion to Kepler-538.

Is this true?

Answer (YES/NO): NO